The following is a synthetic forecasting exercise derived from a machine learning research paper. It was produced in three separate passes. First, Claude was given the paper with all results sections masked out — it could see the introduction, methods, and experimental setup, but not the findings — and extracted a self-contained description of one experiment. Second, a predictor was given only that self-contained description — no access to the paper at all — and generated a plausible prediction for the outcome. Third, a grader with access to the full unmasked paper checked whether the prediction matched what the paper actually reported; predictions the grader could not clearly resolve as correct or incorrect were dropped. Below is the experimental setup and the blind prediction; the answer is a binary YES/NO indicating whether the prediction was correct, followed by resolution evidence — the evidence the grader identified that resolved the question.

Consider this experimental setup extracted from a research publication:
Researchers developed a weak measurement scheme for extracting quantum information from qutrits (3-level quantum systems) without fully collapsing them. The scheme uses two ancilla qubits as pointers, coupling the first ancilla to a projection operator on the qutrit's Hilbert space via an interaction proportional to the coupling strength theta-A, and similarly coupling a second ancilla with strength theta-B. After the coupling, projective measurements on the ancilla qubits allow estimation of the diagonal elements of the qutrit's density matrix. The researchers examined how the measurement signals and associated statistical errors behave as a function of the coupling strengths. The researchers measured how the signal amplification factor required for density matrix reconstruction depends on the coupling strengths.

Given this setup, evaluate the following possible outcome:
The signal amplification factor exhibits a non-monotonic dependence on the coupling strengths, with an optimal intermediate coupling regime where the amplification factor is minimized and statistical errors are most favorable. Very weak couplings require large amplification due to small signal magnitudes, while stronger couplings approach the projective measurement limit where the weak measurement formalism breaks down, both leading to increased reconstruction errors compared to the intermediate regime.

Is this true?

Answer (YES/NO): NO